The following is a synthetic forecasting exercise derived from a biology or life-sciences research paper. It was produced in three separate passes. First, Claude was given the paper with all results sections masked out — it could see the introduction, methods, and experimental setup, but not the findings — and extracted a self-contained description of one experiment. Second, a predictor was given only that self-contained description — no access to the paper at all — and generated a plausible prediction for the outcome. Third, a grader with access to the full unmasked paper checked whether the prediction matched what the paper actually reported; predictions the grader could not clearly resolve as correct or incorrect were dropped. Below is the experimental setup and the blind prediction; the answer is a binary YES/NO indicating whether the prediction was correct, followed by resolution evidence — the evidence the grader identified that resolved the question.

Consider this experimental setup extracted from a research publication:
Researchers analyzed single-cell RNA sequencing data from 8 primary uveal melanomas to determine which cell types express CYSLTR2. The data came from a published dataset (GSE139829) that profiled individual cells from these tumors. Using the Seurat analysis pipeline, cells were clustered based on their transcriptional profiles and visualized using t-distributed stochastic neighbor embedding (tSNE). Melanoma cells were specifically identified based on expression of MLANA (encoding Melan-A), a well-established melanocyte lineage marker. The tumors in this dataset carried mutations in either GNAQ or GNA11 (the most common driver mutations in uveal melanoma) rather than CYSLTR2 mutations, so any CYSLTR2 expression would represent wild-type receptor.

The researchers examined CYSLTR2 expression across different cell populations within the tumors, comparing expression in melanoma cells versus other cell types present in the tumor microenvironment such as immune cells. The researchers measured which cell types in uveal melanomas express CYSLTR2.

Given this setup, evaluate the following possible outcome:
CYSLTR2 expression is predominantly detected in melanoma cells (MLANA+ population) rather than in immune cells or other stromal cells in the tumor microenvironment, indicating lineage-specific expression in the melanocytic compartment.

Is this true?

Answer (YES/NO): YES